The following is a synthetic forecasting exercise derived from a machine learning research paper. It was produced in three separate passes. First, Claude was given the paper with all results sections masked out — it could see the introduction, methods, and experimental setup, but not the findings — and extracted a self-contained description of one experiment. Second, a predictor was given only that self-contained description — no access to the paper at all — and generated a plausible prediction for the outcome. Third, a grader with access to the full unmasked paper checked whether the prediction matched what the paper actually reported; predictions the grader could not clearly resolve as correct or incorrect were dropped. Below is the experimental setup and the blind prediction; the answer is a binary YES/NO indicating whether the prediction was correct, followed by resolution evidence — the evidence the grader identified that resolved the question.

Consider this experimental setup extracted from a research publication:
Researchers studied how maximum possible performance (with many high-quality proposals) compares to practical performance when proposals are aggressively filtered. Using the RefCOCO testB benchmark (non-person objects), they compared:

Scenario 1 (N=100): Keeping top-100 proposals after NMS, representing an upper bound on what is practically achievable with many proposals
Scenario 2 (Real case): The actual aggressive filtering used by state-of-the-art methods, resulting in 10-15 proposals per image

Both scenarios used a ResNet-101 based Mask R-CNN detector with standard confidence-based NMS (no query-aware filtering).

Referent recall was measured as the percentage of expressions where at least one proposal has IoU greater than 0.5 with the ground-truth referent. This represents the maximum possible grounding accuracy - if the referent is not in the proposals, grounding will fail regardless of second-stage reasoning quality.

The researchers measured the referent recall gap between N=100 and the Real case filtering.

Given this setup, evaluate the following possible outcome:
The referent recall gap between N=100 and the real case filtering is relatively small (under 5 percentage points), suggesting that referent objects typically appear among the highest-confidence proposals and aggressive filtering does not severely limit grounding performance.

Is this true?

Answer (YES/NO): NO